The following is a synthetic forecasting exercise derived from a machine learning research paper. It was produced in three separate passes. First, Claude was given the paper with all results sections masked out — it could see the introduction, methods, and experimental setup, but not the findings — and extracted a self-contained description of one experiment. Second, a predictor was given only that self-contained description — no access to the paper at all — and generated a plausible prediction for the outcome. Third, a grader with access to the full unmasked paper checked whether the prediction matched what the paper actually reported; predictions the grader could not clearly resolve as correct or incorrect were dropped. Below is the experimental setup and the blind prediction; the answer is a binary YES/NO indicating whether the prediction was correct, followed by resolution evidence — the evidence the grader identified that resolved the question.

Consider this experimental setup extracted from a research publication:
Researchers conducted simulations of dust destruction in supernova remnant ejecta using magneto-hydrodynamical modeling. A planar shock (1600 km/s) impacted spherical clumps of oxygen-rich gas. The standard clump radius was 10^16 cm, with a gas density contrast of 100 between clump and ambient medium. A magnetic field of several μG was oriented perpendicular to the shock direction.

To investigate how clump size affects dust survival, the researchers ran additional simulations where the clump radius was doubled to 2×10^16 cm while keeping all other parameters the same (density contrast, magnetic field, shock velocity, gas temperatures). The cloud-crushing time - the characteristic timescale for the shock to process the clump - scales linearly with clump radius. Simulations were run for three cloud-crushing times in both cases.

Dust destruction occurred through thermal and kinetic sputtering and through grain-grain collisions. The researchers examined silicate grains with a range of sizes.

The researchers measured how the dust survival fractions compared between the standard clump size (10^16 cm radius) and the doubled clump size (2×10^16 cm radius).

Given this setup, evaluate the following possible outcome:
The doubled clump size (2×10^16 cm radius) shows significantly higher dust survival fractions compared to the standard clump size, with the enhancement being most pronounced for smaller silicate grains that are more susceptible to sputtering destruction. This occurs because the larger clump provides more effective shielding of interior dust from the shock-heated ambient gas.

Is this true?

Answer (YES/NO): NO